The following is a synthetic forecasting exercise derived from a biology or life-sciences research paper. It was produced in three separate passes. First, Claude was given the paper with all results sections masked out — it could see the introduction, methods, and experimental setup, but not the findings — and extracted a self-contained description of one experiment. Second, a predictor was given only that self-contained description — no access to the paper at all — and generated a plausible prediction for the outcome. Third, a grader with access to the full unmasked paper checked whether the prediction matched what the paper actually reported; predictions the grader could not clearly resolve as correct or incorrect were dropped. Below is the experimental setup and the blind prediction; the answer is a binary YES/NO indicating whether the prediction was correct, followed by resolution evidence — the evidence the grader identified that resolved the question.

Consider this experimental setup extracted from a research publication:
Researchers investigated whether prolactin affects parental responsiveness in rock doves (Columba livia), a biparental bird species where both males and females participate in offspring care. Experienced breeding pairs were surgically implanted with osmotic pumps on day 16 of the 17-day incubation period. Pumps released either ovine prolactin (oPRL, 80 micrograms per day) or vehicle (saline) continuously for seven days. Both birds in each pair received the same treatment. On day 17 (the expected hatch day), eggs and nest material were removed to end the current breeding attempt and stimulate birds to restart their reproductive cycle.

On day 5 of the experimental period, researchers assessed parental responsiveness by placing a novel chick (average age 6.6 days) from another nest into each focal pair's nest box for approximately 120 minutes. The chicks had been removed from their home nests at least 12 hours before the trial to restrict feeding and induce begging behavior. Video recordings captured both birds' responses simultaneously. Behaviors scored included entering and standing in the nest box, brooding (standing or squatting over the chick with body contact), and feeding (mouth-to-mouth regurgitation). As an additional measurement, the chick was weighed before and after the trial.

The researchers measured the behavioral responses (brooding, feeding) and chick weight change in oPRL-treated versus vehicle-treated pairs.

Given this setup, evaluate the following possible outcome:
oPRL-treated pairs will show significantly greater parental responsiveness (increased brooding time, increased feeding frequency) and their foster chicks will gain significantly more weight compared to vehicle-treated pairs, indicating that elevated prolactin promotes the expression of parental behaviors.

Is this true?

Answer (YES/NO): YES